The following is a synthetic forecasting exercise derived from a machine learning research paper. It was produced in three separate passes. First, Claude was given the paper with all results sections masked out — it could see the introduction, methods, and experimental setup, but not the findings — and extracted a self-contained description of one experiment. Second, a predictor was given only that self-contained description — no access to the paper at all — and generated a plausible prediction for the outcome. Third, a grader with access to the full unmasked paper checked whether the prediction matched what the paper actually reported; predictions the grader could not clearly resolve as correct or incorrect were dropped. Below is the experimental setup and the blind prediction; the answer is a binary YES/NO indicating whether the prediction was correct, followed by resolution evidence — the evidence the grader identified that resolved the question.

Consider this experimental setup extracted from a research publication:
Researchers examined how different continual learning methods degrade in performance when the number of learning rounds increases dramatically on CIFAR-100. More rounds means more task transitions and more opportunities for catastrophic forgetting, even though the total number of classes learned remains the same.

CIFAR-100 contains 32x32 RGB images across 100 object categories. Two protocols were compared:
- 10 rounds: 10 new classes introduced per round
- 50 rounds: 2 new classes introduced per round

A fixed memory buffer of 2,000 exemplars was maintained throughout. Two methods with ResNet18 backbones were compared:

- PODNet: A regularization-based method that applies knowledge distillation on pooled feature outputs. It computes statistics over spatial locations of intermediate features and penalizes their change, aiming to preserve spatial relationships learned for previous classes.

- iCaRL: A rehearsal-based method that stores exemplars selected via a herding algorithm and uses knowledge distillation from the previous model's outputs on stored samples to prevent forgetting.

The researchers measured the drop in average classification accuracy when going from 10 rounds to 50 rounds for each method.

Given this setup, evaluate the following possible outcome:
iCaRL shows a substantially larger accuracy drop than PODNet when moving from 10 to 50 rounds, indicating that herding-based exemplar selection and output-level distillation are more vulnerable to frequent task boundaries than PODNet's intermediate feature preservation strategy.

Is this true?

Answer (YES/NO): NO